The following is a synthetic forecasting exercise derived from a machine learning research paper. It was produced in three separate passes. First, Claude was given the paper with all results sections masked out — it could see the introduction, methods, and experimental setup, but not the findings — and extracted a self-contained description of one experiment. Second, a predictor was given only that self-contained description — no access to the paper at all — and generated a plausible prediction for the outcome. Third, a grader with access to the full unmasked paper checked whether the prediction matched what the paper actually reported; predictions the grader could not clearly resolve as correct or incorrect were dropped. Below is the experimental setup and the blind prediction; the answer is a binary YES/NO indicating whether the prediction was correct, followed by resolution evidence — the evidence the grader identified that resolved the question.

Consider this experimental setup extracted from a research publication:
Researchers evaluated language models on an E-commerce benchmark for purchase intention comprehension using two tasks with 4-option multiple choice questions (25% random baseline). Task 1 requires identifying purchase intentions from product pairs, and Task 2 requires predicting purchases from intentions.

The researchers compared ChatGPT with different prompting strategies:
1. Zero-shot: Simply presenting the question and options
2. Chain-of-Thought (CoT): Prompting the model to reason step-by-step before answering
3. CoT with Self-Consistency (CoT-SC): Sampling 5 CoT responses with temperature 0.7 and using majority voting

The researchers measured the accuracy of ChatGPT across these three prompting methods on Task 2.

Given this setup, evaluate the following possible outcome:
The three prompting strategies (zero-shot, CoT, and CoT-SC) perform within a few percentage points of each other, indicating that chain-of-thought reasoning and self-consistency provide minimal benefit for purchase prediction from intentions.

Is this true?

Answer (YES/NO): NO